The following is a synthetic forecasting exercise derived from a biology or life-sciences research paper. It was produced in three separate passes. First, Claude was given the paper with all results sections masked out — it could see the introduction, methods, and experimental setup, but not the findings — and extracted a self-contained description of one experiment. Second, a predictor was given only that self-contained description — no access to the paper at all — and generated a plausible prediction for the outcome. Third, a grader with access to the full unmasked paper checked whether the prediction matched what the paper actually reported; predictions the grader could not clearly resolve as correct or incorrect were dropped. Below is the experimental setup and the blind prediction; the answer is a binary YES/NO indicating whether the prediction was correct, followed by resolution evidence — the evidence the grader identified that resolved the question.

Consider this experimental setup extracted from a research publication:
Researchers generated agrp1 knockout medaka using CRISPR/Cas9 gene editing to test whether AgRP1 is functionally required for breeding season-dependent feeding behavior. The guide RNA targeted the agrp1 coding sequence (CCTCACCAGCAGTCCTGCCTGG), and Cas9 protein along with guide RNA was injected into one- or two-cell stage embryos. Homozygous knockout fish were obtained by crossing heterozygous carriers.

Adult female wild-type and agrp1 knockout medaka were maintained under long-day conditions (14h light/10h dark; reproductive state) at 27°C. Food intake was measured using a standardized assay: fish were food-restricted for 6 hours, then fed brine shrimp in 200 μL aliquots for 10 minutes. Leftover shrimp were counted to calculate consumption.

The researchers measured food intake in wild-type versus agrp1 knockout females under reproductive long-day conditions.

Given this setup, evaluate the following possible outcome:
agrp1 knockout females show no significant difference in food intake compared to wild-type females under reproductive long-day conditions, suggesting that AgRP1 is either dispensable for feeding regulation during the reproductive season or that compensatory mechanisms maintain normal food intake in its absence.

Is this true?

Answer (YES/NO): NO